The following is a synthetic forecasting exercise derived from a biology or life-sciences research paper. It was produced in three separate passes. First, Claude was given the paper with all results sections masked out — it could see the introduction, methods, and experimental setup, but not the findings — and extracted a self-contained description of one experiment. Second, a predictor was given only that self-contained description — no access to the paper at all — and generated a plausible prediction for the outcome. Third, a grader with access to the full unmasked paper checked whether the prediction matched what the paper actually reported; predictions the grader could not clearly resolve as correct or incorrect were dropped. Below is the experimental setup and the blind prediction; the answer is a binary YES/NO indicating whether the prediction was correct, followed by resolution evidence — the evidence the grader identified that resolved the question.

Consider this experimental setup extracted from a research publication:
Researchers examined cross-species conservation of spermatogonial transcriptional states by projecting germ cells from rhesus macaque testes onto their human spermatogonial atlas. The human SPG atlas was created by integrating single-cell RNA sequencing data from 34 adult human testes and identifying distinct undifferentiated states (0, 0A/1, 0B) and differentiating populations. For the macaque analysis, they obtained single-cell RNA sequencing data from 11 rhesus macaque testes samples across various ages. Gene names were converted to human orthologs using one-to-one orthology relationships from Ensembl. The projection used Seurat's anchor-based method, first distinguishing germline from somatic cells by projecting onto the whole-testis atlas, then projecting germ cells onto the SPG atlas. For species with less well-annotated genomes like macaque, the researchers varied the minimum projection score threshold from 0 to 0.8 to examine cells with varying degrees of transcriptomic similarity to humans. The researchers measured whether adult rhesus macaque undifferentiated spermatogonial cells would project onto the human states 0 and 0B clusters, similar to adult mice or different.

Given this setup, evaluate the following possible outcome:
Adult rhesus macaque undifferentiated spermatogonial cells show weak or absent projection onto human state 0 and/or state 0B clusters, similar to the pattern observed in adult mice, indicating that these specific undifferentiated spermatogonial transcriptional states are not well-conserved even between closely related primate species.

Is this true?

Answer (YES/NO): NO